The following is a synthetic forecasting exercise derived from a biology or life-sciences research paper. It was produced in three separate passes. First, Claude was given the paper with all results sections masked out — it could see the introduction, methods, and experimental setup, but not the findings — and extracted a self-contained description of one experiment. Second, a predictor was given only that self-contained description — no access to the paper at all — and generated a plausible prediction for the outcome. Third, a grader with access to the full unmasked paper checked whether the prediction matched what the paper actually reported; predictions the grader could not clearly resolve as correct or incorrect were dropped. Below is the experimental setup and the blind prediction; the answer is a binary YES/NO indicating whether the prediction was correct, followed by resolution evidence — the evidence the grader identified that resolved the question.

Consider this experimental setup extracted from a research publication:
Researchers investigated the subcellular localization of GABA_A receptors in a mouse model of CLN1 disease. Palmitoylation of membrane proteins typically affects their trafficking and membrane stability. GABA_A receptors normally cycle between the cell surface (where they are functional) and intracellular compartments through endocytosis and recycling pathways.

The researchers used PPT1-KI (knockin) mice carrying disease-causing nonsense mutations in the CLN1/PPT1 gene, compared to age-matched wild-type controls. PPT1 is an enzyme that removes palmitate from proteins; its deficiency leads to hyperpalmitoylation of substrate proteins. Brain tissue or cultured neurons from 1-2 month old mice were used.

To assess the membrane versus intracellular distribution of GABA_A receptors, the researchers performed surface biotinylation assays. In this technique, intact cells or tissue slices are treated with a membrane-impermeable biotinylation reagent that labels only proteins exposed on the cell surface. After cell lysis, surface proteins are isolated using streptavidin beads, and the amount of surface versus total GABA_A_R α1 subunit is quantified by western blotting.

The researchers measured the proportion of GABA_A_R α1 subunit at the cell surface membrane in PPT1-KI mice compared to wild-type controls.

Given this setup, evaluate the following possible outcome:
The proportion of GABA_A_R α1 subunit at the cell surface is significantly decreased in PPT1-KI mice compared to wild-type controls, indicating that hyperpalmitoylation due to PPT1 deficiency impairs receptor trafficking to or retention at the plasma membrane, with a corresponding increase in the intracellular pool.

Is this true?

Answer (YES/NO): NO